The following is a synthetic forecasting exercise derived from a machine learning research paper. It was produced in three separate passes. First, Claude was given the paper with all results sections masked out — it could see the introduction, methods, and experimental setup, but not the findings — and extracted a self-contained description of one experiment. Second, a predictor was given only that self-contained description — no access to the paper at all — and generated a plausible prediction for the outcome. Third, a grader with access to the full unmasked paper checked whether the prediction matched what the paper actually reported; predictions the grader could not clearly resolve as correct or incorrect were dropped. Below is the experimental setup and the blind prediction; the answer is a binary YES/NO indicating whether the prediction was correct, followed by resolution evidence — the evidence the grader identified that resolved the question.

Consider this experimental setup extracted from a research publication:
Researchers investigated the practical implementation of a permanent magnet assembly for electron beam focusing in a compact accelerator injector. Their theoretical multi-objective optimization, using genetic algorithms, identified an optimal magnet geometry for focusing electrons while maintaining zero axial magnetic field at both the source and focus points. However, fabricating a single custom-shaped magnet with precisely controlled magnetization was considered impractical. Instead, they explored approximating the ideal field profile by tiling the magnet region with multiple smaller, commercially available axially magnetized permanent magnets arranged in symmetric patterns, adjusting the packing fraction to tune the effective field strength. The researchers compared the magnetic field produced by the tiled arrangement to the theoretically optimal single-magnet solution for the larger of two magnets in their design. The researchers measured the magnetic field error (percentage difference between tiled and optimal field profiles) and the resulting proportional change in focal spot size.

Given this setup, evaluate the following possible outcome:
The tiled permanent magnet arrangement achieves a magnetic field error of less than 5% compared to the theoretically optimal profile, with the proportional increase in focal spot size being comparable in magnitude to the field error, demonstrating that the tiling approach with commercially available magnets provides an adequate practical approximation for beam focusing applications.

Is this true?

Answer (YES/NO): NO